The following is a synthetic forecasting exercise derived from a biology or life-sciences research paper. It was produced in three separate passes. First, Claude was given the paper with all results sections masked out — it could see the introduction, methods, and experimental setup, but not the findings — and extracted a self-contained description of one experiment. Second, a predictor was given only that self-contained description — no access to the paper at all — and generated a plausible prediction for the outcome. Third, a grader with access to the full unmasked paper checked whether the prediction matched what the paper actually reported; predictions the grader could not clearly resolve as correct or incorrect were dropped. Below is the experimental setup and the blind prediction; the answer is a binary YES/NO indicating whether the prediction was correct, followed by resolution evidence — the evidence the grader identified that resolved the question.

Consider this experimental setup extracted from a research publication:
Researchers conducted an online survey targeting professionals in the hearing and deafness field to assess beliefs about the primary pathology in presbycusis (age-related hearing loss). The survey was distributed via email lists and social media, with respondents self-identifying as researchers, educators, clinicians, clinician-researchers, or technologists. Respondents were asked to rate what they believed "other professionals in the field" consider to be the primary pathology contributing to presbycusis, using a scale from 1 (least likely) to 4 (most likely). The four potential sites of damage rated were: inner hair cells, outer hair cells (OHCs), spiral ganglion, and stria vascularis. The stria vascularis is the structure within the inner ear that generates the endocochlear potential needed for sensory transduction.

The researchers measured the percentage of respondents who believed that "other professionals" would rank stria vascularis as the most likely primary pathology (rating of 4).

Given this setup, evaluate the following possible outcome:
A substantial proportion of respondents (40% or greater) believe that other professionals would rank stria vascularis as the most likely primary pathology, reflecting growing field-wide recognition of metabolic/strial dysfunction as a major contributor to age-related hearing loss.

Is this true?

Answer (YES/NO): NO